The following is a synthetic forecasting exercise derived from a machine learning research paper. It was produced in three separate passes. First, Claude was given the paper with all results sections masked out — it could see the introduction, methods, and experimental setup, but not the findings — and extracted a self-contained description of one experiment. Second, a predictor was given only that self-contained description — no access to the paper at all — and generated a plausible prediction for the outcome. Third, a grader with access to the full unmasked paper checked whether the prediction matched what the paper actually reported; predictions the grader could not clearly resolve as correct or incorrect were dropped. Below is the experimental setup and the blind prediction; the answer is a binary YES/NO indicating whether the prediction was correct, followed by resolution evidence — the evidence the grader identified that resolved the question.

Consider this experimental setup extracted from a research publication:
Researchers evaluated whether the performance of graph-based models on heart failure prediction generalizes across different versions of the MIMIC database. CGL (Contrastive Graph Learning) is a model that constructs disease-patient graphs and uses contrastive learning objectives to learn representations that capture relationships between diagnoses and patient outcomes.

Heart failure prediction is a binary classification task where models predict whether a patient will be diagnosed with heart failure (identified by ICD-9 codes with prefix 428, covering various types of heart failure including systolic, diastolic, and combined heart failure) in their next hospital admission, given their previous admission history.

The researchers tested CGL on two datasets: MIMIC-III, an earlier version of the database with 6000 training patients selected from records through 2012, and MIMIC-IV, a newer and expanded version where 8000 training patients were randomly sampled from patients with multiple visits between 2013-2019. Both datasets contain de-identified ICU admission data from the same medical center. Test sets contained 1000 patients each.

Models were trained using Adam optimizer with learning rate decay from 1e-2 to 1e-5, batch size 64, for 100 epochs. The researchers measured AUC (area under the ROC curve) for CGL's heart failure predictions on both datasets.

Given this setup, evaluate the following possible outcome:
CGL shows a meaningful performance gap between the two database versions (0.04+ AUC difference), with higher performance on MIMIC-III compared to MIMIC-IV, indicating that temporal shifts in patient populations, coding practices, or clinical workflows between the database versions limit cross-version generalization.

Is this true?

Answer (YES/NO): NO